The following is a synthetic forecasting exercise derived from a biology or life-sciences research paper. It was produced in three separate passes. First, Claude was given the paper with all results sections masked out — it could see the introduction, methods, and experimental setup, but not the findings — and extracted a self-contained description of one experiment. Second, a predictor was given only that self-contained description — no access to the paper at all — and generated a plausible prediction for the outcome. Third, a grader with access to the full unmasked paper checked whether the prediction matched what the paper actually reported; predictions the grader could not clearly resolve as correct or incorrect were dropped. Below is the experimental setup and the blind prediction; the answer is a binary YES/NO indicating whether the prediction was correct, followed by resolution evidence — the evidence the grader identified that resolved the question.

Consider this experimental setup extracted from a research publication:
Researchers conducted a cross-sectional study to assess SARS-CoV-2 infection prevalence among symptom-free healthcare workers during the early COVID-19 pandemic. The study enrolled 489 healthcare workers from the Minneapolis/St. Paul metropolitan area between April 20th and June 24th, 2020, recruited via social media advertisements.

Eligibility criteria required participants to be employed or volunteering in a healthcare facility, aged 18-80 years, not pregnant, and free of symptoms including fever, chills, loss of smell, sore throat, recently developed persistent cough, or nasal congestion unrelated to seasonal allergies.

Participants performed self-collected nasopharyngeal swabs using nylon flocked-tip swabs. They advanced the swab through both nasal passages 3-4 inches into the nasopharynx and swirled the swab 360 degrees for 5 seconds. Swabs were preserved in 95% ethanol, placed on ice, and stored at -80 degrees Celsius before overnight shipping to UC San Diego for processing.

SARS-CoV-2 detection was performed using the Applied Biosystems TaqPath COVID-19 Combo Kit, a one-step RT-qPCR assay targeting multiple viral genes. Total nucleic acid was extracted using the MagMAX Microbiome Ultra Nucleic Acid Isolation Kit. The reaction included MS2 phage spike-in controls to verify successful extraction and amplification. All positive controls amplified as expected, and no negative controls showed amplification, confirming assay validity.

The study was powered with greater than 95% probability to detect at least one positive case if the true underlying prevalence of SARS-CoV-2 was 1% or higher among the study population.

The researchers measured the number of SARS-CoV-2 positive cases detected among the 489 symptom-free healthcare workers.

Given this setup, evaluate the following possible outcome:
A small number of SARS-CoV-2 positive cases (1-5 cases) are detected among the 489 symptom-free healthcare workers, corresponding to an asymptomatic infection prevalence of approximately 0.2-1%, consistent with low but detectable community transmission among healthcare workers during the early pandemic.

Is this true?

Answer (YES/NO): NO